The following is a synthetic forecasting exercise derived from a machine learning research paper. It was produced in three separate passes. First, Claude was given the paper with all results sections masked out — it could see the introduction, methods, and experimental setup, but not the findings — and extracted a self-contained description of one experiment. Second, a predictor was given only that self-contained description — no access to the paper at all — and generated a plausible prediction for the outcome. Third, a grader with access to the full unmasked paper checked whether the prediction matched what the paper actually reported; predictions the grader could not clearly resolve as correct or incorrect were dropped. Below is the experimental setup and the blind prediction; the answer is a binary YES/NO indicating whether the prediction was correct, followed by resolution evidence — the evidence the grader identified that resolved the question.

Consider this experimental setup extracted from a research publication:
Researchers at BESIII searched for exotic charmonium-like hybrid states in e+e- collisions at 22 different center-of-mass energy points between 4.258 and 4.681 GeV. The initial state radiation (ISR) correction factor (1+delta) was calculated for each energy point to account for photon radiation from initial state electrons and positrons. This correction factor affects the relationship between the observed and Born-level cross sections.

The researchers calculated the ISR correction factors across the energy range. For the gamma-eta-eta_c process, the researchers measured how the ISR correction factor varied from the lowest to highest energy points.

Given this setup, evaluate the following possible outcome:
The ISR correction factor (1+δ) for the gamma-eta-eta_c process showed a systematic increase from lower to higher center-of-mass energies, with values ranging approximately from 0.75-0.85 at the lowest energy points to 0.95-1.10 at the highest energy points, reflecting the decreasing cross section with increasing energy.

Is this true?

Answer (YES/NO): NO